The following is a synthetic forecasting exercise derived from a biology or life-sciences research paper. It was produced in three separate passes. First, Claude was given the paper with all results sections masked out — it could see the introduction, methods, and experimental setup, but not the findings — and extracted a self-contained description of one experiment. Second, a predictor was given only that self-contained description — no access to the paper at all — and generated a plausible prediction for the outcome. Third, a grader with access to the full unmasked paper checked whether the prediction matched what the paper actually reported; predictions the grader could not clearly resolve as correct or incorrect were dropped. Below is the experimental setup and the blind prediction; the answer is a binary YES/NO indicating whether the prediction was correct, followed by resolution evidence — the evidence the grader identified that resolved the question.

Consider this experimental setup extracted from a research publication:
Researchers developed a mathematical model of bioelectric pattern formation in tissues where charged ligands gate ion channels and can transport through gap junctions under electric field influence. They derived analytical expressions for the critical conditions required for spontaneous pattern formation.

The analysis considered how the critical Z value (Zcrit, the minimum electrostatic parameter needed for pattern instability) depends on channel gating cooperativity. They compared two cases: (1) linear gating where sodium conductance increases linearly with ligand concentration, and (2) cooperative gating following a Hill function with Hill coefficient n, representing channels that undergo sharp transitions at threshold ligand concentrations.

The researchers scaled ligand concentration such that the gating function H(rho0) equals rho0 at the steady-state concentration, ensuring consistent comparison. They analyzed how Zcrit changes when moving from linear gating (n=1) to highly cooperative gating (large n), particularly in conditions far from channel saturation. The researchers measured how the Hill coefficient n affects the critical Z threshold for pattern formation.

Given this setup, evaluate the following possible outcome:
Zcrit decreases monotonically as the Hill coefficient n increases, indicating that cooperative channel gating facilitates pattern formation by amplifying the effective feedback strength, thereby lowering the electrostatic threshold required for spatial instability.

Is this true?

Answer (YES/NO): YES